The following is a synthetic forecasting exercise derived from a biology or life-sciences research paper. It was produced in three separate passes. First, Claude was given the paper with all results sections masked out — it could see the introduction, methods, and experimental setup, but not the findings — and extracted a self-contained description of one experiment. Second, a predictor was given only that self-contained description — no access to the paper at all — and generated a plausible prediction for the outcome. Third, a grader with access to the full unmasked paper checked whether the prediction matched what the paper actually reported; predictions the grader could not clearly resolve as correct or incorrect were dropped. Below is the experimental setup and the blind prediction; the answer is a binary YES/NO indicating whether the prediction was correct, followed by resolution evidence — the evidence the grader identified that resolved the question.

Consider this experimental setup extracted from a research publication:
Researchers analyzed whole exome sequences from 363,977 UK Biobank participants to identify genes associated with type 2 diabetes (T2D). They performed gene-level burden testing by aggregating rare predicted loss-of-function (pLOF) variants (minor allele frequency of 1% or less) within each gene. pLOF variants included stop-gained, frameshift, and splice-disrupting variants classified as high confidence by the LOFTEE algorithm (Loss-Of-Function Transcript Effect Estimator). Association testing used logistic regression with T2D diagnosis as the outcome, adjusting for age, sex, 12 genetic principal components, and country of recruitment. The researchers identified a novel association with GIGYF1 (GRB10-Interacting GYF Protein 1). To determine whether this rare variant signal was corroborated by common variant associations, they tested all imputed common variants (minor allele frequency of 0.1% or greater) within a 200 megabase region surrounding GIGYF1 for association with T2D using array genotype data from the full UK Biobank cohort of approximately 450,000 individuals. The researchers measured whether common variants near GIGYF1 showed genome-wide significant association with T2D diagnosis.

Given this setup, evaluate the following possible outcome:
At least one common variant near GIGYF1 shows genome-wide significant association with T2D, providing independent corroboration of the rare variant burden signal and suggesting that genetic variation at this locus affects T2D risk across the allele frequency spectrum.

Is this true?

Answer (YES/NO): NO